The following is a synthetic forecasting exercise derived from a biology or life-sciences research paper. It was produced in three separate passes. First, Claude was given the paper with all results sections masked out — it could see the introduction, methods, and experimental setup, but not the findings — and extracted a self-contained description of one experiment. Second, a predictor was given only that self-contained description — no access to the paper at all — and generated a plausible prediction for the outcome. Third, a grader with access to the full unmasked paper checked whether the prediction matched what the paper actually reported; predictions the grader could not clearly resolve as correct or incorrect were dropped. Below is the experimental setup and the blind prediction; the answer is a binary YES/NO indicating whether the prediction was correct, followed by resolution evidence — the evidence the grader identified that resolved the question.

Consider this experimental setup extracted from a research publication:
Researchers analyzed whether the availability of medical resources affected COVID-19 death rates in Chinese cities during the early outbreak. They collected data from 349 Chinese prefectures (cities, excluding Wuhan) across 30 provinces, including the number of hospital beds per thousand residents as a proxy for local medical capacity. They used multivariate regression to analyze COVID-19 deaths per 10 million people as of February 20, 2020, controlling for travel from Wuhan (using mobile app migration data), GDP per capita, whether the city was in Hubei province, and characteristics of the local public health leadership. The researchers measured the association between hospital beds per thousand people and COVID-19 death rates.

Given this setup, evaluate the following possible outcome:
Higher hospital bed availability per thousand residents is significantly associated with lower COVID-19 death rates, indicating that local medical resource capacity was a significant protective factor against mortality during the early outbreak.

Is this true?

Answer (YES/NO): YES